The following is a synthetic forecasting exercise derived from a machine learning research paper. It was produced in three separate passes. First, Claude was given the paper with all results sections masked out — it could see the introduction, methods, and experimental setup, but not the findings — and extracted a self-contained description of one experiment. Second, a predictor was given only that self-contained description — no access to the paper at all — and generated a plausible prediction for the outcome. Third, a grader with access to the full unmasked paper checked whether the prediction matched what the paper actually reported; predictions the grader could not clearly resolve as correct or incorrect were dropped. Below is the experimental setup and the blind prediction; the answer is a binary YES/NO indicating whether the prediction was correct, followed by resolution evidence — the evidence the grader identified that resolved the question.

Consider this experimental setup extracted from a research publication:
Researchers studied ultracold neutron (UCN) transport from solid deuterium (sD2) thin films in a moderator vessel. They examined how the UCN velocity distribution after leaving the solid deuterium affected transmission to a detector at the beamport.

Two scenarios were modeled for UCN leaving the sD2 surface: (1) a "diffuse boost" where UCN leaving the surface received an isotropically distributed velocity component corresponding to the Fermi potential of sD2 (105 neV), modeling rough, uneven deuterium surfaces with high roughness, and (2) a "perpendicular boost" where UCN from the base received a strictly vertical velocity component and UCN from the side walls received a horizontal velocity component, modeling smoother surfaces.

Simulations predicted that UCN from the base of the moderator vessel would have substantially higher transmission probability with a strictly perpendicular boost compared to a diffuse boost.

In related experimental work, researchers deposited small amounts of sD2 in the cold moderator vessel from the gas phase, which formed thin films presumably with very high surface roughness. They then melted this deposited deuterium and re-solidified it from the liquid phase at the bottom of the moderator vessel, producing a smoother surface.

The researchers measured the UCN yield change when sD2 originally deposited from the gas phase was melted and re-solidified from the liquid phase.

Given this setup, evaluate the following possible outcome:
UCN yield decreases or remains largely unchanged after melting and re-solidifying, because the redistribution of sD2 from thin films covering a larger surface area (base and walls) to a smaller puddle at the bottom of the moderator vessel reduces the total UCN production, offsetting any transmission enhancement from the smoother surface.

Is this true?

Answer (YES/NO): NO